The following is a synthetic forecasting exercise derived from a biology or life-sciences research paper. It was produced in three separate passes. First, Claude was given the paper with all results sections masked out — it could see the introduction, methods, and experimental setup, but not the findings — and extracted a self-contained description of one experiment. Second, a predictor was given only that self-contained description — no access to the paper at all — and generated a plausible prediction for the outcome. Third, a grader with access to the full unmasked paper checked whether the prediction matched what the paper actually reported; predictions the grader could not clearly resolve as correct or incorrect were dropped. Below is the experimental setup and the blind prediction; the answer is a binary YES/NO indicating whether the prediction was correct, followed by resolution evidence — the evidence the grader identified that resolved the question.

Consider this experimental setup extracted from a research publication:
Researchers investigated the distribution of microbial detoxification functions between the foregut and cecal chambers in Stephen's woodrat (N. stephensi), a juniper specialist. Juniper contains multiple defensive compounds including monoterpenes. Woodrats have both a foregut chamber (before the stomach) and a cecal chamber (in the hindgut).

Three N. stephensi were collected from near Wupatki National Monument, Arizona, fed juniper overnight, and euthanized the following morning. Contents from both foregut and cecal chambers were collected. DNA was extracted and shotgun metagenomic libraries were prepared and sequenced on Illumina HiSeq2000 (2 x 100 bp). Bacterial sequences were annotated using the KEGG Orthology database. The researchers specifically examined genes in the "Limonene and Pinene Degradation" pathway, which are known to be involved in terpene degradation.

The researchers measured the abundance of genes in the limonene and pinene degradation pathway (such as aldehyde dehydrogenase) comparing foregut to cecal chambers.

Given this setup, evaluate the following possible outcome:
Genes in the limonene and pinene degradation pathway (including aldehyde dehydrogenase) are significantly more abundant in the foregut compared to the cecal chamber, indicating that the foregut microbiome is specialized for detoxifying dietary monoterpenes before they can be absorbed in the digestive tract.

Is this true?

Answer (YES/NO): NO